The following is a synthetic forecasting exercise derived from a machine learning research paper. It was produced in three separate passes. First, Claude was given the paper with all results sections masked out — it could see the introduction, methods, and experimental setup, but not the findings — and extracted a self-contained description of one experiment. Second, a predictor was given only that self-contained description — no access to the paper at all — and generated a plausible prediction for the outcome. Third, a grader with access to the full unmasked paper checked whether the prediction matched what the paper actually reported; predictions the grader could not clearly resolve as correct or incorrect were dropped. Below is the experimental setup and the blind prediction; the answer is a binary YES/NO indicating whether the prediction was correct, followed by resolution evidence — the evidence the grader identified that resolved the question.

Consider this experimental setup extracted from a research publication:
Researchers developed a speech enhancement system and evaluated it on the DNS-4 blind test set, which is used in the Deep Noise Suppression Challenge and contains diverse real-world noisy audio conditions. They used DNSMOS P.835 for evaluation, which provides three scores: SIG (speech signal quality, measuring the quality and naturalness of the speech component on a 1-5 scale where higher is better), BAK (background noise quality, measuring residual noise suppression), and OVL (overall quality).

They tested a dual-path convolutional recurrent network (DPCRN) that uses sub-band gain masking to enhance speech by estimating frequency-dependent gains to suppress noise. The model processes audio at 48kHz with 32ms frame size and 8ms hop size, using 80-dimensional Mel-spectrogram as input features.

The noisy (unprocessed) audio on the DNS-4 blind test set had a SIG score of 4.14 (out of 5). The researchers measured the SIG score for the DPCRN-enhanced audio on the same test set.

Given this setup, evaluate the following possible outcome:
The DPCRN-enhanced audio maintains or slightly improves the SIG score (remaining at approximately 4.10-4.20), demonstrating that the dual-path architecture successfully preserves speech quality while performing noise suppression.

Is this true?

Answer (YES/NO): NO